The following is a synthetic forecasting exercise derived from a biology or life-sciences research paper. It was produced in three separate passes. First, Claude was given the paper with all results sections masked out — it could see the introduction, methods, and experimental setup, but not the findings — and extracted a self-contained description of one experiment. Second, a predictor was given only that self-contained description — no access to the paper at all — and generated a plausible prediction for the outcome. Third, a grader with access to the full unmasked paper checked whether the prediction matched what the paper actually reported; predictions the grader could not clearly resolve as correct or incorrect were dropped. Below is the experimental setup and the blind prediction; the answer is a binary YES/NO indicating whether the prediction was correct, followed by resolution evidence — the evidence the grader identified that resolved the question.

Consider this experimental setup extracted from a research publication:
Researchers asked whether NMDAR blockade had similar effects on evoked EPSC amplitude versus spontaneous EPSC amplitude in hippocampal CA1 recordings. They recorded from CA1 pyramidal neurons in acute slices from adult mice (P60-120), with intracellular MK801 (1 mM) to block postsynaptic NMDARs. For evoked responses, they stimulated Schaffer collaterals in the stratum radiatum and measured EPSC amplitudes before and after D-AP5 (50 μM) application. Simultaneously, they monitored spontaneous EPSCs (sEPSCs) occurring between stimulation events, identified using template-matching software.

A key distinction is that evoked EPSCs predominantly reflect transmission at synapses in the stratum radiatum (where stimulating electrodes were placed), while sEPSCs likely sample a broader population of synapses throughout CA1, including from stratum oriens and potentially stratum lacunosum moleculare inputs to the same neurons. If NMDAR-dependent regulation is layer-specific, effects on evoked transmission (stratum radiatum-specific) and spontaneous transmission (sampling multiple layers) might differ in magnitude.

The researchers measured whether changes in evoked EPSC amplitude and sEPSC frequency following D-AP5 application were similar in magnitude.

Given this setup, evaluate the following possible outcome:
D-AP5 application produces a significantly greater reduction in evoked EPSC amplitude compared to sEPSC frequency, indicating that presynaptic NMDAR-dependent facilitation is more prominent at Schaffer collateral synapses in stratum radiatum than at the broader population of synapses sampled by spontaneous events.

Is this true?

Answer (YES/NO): NO